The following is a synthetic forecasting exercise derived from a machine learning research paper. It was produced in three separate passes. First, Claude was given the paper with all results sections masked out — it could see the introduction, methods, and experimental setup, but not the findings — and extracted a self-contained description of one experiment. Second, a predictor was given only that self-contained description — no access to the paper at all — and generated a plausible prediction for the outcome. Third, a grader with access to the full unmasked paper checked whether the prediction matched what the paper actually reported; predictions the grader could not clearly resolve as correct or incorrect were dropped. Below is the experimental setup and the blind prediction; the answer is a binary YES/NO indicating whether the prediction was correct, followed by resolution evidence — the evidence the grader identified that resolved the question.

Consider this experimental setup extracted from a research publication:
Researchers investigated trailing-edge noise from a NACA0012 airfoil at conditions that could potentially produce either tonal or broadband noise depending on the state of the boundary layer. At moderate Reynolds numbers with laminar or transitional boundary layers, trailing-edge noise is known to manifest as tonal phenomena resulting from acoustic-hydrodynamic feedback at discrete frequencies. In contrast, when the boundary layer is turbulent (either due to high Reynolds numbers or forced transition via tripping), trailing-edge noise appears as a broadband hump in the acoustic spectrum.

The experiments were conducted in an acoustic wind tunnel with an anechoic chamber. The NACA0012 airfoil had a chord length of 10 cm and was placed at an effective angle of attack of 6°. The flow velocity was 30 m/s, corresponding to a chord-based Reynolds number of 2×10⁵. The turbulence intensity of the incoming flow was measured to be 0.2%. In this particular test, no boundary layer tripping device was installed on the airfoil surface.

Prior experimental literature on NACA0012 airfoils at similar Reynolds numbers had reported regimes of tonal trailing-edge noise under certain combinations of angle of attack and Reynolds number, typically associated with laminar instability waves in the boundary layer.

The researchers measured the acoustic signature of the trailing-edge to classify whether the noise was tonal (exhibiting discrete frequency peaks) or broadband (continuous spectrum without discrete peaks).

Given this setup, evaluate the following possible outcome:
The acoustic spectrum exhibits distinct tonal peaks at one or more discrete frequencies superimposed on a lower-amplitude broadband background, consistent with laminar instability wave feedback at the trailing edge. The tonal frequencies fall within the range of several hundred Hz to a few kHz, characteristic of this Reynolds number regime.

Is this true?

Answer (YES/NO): NO